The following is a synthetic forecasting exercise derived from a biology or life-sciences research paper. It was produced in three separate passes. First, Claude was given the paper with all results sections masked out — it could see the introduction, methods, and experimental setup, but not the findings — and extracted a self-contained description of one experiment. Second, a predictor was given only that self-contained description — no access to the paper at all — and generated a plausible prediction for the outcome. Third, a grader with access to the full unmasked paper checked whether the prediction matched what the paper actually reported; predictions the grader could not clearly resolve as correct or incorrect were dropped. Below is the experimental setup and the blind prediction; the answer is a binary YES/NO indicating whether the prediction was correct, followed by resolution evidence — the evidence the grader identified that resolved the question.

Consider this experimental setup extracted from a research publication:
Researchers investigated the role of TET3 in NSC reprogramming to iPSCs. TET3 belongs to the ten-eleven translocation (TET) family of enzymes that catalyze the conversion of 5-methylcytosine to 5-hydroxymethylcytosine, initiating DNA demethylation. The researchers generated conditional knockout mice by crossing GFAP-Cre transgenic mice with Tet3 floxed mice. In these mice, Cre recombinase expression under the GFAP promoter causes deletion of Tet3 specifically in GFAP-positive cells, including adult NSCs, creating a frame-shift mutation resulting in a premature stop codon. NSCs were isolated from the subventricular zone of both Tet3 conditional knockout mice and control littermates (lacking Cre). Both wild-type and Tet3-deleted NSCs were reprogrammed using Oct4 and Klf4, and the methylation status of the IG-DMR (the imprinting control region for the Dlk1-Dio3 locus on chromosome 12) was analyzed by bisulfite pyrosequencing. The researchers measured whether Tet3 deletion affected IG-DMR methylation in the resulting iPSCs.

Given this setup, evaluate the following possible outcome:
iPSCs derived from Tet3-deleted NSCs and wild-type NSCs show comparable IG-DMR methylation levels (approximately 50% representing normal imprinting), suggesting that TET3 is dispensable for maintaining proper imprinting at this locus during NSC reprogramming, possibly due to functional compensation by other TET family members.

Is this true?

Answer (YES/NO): NO